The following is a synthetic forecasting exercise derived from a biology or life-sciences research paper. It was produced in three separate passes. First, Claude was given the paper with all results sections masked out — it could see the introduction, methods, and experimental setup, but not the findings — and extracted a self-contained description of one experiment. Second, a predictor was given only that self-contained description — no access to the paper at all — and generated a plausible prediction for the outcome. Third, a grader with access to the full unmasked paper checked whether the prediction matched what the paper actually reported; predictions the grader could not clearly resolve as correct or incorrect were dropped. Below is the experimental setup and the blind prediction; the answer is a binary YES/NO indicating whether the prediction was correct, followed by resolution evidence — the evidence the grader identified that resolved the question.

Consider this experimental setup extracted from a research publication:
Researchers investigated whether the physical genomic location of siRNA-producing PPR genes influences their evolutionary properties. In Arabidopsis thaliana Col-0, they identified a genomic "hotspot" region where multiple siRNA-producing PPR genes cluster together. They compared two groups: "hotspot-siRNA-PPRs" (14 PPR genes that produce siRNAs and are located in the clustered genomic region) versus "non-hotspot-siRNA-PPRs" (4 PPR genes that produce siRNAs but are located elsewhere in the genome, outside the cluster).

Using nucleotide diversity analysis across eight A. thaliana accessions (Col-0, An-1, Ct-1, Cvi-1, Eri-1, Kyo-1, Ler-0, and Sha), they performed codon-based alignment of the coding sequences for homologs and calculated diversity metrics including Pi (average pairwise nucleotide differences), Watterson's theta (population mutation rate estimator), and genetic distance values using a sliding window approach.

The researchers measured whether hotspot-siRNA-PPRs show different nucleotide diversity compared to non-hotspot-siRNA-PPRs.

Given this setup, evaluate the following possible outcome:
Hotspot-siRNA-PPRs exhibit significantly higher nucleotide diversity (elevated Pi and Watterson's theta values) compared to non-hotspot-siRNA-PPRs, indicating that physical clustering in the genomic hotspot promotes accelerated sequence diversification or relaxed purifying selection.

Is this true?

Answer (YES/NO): NO